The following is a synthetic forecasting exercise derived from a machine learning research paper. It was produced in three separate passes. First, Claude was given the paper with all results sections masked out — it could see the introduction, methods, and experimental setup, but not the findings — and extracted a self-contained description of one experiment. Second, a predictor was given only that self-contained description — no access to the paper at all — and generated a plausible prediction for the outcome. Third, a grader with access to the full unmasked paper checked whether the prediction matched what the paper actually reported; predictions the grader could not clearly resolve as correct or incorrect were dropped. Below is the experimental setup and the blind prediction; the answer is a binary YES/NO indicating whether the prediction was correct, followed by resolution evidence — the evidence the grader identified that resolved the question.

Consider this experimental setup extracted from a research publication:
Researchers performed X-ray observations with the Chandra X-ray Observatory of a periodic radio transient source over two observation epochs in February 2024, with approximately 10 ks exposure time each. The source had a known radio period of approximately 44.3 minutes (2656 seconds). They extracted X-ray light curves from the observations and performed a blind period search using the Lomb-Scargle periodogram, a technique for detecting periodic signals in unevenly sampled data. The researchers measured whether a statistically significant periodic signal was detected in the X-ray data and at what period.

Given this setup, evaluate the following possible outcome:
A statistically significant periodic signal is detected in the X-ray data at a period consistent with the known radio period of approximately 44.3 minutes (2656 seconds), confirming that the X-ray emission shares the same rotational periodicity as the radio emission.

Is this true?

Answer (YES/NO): YES